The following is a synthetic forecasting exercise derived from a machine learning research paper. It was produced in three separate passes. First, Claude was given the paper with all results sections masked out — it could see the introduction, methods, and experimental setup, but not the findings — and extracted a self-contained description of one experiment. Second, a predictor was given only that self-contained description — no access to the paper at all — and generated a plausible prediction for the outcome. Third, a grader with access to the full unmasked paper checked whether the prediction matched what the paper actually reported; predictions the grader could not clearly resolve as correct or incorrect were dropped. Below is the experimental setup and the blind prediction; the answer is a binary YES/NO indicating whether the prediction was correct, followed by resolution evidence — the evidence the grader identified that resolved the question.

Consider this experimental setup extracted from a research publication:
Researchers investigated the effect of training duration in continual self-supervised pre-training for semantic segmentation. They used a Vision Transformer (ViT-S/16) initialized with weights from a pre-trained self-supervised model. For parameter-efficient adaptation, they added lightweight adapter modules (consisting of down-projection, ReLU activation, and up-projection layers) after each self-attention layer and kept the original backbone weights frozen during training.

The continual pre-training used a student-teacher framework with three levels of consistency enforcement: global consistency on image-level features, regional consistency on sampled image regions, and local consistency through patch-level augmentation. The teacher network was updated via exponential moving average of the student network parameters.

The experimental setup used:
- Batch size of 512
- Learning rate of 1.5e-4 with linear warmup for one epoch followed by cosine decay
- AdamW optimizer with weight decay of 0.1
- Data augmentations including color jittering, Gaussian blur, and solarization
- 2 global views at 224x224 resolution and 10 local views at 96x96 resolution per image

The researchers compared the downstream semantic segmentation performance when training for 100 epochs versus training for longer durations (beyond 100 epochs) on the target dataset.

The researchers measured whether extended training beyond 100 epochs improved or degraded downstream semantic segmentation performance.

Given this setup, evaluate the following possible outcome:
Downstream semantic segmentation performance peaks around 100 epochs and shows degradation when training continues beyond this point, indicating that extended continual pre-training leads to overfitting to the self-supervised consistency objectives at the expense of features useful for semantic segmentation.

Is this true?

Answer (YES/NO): YES